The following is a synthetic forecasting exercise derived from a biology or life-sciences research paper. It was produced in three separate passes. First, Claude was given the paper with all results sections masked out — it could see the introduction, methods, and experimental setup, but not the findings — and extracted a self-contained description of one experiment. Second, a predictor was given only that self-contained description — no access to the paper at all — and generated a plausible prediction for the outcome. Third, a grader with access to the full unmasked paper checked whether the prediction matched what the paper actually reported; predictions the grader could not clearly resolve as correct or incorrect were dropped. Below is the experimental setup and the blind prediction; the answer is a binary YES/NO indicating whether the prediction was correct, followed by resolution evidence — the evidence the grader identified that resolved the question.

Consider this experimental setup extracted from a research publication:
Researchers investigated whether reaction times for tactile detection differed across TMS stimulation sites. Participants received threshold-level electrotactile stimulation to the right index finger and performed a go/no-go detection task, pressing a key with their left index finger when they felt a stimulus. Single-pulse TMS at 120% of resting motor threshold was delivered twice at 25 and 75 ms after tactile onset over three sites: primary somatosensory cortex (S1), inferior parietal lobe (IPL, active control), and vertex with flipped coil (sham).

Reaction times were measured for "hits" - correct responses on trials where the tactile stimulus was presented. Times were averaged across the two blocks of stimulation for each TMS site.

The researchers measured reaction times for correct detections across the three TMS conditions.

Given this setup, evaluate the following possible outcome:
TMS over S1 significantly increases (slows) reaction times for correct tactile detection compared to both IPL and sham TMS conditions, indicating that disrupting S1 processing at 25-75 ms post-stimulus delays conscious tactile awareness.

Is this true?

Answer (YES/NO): NO